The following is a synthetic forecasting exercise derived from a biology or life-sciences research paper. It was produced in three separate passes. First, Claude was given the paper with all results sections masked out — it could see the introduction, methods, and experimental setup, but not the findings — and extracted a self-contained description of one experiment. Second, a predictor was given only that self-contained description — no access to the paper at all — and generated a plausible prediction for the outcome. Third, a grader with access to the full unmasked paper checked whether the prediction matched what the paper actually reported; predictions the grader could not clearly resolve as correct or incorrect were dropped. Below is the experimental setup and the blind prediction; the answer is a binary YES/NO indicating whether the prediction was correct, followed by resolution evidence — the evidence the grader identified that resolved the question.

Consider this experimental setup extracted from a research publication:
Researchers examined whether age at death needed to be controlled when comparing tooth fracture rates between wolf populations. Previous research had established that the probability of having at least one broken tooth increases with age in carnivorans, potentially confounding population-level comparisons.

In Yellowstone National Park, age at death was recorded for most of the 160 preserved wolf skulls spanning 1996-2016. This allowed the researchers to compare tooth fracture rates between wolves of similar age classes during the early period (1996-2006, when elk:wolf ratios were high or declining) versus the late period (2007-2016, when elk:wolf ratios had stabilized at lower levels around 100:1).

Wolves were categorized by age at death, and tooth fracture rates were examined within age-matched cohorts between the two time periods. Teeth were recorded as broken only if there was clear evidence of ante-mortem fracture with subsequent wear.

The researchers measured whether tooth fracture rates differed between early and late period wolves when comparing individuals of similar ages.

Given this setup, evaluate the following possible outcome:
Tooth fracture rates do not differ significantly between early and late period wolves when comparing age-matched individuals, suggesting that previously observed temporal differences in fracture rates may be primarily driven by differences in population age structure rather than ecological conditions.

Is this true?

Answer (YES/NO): NO